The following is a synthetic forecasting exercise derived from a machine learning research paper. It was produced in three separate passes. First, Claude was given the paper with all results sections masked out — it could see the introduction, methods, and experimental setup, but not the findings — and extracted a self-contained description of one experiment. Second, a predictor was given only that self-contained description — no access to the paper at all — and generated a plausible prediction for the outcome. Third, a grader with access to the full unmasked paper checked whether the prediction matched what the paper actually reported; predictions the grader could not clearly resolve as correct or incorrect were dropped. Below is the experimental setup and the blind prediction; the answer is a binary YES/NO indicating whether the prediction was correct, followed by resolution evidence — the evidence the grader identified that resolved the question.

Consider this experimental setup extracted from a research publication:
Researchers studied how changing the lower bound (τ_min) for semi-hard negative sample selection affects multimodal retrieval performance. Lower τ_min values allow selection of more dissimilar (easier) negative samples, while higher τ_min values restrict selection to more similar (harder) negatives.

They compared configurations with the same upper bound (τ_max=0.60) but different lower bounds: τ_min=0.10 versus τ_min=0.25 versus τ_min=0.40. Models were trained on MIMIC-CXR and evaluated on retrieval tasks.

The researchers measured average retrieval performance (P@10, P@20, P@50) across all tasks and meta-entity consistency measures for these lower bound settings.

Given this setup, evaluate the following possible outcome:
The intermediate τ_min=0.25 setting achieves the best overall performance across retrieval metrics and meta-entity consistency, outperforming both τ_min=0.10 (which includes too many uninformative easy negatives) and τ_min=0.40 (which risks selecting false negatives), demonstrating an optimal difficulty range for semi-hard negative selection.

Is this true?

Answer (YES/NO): YES